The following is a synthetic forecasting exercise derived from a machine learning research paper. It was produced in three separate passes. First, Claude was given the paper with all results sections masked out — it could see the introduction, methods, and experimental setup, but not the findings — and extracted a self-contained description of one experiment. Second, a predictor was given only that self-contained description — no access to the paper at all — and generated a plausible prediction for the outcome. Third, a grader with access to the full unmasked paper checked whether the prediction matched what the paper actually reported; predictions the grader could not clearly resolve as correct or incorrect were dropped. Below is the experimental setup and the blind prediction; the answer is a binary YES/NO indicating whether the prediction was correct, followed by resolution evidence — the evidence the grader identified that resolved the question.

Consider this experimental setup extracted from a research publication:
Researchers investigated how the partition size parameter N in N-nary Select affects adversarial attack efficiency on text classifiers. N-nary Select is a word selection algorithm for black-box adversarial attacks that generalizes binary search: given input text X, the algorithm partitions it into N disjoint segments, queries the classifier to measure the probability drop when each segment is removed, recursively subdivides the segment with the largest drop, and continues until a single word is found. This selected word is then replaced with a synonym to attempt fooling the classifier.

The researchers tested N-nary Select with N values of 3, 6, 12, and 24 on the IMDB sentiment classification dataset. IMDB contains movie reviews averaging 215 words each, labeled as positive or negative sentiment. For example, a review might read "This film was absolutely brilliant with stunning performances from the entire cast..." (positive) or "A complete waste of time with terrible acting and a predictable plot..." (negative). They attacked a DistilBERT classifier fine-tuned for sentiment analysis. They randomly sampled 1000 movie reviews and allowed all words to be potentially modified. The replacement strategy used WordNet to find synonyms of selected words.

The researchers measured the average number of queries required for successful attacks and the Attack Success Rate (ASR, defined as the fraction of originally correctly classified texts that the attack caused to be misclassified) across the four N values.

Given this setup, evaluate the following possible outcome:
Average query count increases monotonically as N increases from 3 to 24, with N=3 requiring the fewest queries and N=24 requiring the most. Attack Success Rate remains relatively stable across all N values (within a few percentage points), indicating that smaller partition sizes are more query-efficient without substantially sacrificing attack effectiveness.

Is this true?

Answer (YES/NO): YES